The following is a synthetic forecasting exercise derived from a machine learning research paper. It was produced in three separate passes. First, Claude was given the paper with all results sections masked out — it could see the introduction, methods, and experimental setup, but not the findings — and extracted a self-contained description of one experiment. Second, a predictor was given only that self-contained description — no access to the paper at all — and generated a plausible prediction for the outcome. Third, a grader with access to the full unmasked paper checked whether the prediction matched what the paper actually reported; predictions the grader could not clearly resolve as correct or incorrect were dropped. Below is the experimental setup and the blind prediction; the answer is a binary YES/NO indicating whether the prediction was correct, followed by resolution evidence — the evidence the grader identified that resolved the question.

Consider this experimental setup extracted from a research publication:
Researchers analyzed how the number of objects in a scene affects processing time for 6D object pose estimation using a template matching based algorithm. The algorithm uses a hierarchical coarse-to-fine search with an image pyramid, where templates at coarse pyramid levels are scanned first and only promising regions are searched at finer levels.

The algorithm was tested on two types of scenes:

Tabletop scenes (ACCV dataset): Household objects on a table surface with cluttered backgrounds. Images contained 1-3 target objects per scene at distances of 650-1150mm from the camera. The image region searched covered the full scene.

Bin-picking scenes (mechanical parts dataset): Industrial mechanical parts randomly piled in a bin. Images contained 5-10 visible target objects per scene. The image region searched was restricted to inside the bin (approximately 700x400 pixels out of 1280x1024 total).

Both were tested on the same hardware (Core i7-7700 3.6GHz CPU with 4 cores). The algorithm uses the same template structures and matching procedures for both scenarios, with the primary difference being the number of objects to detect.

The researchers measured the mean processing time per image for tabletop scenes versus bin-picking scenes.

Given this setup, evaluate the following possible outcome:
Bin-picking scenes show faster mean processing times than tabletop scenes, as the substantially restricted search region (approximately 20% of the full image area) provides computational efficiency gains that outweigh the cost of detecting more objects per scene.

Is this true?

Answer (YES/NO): NO